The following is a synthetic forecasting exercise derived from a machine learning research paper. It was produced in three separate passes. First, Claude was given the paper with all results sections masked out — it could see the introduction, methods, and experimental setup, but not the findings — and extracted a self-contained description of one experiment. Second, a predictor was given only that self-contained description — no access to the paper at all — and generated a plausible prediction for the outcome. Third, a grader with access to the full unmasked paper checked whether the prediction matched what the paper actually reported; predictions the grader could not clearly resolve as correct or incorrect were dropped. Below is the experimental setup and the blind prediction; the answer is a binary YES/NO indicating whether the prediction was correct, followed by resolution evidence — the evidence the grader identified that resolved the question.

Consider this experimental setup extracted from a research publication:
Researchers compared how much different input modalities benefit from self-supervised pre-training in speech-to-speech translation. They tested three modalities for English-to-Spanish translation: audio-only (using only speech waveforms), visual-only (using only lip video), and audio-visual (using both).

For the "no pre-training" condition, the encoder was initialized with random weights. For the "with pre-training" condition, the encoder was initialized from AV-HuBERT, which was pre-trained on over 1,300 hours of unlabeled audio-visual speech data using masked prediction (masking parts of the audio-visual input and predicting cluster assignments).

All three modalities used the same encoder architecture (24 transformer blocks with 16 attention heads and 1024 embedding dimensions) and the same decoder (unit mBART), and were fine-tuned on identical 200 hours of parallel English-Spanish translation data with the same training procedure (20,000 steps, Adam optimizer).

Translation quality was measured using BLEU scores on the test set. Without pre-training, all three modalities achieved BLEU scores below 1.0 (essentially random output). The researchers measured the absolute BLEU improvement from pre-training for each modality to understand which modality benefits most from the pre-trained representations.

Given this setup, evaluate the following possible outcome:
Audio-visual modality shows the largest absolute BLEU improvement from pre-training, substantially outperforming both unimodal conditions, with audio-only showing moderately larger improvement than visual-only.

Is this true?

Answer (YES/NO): NO